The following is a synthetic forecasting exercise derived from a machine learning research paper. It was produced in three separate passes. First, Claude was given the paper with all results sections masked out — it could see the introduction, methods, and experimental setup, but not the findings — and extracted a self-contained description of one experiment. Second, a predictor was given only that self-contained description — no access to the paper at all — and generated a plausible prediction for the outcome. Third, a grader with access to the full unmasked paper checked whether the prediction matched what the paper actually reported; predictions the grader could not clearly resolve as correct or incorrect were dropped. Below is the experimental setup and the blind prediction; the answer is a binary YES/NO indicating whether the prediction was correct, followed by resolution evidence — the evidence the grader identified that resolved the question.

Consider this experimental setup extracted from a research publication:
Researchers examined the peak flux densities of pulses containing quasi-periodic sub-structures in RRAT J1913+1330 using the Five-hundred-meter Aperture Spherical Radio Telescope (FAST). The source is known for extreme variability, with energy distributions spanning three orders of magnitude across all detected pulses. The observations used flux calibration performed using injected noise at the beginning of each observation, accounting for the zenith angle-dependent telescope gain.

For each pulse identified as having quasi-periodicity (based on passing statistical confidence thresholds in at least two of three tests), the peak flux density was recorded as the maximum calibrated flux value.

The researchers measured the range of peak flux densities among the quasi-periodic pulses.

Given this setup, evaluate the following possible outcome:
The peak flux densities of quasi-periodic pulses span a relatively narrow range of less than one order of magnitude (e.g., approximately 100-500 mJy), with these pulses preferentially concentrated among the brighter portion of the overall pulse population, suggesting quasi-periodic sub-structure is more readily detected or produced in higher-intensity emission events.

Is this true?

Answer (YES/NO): NO